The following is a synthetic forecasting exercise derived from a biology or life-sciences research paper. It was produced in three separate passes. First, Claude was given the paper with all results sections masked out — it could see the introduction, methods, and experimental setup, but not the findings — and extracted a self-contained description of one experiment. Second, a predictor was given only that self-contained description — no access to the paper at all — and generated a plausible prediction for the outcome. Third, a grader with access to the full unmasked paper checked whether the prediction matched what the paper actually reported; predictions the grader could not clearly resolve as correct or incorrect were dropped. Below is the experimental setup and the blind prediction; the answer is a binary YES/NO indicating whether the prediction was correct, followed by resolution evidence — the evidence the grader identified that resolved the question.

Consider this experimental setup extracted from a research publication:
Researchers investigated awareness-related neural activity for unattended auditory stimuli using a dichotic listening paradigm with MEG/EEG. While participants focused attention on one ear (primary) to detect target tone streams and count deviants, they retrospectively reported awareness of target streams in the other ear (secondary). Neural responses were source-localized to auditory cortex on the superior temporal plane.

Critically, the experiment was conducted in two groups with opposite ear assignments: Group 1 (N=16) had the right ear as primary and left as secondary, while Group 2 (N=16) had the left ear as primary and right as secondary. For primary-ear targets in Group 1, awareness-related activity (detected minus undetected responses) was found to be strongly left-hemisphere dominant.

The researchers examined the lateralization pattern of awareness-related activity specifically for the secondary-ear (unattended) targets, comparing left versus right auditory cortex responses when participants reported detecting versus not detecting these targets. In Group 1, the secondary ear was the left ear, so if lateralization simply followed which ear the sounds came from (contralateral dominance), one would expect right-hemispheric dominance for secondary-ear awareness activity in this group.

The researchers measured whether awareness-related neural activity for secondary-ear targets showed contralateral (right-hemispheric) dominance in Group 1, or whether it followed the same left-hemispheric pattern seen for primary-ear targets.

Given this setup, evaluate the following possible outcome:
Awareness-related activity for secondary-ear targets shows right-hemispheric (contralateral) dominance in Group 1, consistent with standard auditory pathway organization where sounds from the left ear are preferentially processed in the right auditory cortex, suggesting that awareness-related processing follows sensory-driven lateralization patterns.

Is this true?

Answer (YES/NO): NO